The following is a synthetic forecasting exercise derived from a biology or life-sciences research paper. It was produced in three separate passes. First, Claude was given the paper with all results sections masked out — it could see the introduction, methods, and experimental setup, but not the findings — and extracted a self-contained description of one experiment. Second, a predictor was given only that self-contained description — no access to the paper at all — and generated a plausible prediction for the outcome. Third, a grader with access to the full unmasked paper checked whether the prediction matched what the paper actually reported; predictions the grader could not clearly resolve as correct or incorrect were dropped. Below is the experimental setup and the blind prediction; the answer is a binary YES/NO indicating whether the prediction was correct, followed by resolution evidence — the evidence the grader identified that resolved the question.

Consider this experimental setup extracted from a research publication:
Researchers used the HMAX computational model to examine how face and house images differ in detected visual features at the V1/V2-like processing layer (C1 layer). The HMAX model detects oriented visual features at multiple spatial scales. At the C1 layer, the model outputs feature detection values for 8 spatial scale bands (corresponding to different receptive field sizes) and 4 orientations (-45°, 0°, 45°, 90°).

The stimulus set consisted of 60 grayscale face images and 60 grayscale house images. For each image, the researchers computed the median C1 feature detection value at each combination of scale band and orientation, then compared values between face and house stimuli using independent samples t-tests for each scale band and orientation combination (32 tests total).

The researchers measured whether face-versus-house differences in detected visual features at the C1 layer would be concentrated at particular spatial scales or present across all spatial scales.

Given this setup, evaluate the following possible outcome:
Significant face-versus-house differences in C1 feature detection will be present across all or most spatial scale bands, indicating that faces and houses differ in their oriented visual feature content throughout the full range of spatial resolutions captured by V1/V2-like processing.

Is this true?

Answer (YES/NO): YES